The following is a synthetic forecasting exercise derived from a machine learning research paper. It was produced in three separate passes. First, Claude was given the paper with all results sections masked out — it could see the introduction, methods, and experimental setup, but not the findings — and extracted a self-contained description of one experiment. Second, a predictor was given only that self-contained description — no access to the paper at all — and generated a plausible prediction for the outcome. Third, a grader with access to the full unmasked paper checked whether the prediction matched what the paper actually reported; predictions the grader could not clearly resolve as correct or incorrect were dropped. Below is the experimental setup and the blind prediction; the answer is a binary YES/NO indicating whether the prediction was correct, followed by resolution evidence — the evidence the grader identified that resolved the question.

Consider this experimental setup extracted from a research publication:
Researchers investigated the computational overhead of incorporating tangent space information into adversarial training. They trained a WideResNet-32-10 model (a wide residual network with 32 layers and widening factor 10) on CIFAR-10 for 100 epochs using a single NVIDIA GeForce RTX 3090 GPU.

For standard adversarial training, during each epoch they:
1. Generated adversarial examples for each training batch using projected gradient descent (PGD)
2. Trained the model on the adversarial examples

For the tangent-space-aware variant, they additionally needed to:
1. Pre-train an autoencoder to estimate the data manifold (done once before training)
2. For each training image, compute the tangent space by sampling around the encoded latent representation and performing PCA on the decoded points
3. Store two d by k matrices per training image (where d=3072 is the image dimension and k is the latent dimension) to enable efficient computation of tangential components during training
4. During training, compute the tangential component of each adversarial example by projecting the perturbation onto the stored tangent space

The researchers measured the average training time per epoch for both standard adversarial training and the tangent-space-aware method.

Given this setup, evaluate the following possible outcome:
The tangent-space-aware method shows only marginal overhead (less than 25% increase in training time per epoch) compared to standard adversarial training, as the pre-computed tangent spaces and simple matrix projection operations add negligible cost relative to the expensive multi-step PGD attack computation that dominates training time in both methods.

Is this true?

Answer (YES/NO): YES